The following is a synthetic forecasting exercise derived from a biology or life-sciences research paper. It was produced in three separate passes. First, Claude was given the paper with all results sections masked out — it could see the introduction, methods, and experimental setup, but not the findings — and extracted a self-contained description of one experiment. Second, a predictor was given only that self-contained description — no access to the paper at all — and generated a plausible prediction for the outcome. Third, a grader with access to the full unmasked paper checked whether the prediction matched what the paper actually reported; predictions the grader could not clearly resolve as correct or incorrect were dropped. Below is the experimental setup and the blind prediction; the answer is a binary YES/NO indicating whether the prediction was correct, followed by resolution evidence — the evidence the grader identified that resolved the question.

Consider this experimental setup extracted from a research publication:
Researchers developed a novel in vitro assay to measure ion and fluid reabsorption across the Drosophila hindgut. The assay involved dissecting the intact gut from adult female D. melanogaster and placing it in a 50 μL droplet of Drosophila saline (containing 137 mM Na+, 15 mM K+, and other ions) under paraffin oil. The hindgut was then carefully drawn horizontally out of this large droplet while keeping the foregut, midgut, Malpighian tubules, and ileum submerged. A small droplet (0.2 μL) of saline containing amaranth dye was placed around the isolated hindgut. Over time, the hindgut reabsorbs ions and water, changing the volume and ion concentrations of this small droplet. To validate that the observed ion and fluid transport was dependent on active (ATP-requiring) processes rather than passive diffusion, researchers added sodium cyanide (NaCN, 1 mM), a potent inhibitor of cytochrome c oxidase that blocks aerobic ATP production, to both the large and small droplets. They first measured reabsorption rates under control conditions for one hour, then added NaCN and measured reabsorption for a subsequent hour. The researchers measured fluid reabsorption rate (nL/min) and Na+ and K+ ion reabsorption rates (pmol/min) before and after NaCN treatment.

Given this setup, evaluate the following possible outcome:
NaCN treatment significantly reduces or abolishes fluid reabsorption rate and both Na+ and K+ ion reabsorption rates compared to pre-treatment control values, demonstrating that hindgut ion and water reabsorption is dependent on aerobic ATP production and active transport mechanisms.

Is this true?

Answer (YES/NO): YES